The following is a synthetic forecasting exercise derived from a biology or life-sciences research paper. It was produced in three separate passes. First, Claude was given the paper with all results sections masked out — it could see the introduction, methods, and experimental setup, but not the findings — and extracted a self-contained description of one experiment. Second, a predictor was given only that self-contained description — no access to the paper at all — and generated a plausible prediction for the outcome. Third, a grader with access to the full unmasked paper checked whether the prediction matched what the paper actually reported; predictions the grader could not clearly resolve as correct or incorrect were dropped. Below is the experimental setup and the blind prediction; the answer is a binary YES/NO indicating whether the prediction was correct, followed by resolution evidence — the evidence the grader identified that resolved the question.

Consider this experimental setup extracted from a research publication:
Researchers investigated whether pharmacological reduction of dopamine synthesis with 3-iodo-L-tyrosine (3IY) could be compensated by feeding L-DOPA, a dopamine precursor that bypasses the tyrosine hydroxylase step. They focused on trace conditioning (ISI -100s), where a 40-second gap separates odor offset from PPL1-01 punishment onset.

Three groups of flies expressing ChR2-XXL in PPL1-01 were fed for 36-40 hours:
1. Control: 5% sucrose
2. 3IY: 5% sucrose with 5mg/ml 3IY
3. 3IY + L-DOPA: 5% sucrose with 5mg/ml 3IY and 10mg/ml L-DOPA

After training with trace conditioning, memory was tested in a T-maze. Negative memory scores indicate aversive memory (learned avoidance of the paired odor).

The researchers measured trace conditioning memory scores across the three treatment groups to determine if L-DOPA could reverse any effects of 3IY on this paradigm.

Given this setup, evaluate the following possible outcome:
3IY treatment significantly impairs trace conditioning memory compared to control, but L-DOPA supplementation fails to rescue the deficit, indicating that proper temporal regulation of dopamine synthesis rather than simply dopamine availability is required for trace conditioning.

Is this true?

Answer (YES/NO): NO